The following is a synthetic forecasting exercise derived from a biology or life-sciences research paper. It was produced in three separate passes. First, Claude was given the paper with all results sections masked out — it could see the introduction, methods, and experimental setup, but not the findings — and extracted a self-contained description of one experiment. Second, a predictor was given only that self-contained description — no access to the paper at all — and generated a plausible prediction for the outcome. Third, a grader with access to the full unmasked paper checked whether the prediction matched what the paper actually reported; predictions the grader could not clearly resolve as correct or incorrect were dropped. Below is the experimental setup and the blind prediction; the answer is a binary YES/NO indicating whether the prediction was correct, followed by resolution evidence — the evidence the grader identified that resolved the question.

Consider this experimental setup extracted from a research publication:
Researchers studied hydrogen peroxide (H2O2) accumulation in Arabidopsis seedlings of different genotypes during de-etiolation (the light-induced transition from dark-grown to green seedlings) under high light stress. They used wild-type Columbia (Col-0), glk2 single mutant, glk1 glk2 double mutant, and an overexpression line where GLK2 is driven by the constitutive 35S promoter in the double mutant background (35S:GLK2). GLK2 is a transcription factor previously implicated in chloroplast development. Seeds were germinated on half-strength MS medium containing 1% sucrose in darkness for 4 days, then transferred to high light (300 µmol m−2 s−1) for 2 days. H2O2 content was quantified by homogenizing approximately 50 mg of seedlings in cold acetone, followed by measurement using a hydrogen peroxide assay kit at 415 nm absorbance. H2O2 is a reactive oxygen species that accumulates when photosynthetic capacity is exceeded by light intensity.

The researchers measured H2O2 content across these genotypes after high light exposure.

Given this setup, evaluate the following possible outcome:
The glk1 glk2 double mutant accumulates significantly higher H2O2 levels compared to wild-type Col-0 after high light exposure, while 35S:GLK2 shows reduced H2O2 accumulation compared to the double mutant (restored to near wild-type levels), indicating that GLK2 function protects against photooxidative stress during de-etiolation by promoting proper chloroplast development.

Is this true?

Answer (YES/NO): NO